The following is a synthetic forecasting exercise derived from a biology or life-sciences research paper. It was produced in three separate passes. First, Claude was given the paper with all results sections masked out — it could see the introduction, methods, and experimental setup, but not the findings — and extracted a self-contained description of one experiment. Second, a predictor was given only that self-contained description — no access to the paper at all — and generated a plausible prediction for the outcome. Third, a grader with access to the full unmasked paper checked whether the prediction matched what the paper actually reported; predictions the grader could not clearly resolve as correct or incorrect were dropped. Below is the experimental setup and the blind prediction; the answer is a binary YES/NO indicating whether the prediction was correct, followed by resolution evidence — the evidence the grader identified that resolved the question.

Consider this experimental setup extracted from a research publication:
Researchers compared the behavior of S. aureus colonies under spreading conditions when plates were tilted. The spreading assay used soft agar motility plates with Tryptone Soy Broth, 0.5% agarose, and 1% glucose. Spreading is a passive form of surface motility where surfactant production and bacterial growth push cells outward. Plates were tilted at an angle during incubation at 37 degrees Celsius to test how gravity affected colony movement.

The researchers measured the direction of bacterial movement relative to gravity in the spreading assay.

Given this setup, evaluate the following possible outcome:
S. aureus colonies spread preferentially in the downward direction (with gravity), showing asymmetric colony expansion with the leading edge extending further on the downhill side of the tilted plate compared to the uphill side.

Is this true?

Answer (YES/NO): YES